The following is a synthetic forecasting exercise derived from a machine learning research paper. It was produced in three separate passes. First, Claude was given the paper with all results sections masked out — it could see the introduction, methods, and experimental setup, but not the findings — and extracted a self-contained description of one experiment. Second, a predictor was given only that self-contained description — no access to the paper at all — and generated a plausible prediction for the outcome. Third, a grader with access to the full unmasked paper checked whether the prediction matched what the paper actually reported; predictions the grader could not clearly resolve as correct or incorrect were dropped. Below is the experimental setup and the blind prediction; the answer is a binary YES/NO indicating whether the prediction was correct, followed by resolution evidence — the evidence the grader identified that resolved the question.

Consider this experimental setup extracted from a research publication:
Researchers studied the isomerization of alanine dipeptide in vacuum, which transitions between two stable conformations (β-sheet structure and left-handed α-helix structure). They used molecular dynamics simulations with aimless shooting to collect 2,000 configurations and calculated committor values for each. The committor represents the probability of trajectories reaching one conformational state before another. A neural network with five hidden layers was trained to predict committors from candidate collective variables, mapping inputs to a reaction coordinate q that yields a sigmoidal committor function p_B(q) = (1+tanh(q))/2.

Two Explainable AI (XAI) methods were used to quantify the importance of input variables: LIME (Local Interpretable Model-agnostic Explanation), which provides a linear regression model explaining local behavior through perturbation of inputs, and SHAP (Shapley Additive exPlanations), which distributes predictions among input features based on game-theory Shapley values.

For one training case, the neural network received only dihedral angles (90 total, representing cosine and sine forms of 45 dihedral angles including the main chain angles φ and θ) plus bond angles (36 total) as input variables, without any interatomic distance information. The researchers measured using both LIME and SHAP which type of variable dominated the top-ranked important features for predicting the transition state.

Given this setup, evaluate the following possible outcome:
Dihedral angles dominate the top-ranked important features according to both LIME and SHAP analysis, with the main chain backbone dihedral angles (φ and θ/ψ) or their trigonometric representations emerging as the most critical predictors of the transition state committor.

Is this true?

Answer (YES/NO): YES